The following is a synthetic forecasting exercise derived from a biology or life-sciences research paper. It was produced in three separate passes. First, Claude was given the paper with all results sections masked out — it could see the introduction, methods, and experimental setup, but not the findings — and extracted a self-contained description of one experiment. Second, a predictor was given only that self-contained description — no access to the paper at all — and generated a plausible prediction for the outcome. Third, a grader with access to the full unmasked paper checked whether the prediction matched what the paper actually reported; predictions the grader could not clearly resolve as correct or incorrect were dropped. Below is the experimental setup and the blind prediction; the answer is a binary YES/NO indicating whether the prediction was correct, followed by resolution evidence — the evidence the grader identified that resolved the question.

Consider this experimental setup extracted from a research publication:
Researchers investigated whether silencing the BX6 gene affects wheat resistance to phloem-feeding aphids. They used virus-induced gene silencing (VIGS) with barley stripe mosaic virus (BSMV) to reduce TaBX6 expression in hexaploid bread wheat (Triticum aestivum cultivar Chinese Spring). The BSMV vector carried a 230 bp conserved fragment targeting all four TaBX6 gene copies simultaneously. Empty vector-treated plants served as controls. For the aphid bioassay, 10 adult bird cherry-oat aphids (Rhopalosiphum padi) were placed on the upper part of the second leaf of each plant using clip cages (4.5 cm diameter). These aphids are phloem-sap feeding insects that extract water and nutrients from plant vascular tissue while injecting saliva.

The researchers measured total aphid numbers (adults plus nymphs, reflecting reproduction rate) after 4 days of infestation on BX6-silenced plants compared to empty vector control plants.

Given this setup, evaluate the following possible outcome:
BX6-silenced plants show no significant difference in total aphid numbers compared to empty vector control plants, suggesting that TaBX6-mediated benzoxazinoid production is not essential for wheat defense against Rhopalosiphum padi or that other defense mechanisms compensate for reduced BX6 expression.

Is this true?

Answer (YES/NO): NO